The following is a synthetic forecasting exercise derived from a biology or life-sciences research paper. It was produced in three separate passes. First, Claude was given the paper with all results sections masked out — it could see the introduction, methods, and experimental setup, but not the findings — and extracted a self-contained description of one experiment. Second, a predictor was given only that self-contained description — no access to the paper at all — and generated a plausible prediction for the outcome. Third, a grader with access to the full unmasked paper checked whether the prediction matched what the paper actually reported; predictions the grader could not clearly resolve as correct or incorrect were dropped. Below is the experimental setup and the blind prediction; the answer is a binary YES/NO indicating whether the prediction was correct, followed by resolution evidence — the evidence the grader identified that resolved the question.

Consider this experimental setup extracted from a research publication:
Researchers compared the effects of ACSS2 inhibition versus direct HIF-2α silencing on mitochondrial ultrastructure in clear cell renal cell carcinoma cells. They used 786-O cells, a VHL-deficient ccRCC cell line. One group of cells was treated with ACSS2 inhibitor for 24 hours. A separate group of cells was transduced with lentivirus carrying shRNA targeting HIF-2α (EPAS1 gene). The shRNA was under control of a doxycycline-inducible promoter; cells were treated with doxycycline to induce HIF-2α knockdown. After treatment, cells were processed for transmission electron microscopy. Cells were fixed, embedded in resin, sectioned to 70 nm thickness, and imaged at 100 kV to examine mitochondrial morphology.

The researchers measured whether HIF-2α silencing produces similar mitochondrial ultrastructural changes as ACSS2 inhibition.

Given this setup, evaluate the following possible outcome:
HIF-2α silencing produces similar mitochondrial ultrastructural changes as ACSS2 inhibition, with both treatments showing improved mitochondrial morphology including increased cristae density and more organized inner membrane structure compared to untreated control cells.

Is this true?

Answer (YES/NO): NO